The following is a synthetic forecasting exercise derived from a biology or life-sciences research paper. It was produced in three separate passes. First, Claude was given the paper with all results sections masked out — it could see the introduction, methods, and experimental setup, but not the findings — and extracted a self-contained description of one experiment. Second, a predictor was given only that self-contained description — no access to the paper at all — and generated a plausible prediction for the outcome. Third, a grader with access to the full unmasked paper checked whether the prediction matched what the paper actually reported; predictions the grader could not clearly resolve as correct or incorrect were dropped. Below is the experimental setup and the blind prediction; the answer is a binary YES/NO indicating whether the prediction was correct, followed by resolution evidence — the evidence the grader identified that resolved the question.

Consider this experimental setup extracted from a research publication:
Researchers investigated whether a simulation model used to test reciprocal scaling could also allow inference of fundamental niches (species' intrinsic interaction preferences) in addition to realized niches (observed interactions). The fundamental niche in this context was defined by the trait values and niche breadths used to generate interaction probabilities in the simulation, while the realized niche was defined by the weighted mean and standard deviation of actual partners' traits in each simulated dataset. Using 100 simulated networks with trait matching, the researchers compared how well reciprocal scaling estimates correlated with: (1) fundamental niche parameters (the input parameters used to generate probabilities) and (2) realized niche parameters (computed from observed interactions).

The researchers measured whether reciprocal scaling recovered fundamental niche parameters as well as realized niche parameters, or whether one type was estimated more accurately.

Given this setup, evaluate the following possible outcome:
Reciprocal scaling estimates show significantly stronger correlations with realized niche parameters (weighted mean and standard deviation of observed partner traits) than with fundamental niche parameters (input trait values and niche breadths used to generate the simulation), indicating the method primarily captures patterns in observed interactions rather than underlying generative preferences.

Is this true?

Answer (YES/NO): YES